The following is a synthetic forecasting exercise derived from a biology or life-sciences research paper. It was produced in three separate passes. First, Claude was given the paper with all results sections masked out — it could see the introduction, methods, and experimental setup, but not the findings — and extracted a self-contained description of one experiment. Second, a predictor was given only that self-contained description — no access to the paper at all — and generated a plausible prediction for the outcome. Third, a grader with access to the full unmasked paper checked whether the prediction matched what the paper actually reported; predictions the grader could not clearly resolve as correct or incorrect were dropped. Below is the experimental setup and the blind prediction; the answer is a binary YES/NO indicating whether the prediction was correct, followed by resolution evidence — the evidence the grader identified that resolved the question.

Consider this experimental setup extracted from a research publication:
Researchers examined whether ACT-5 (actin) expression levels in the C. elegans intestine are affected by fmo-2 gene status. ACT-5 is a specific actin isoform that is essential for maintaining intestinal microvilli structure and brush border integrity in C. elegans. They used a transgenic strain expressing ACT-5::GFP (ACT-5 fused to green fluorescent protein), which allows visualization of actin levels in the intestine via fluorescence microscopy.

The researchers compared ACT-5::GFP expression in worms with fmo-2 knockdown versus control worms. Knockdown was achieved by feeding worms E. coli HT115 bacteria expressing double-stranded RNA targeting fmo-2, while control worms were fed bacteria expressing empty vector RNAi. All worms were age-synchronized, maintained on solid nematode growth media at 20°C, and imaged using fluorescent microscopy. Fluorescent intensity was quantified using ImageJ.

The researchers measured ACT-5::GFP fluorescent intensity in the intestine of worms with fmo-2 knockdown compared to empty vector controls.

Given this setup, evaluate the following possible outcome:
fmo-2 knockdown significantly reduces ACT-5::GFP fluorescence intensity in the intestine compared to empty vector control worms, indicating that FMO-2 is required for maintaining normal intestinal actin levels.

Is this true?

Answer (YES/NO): YES